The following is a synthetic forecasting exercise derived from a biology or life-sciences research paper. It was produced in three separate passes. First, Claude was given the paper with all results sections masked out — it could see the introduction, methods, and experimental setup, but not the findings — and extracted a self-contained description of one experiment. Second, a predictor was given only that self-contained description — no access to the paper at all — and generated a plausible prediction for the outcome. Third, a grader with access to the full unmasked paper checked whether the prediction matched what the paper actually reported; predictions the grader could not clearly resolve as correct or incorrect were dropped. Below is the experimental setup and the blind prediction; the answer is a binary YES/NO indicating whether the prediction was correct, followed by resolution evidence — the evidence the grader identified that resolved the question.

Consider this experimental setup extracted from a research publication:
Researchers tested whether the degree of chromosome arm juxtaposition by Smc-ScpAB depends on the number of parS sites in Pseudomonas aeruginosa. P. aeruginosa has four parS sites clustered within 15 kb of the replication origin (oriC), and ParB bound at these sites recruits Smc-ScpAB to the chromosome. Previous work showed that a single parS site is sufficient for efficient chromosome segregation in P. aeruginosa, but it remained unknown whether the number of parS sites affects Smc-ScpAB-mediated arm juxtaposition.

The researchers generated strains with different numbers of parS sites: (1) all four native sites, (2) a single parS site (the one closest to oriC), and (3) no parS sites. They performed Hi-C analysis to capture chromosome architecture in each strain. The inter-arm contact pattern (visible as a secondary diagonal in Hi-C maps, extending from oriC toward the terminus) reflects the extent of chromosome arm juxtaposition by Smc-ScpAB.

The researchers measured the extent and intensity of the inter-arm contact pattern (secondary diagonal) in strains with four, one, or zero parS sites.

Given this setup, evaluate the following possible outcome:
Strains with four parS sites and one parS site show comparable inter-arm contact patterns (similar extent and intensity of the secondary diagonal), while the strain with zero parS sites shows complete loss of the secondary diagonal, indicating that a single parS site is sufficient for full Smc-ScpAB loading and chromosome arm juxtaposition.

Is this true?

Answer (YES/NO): YES